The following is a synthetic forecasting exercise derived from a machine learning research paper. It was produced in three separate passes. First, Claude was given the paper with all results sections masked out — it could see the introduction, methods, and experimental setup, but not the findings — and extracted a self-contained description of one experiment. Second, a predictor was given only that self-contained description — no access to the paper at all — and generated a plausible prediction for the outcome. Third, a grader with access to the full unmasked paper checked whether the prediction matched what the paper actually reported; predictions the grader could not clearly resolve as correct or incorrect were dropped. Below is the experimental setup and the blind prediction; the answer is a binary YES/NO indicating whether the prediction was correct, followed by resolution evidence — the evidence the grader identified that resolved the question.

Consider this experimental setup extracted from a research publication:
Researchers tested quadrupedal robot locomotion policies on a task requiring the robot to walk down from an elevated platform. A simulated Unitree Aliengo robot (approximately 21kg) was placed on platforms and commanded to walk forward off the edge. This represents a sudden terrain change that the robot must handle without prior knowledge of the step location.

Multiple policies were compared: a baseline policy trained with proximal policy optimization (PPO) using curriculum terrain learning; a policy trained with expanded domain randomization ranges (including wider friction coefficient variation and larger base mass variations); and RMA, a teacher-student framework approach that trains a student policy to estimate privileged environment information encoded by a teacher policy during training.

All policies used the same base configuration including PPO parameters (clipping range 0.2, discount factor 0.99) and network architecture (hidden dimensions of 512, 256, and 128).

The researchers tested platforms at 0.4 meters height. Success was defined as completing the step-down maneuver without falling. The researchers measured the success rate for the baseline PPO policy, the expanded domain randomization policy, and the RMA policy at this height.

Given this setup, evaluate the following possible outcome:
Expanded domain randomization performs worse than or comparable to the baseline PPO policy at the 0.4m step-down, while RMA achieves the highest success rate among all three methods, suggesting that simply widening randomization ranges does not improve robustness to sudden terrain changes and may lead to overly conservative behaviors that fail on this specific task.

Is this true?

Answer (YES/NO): NO